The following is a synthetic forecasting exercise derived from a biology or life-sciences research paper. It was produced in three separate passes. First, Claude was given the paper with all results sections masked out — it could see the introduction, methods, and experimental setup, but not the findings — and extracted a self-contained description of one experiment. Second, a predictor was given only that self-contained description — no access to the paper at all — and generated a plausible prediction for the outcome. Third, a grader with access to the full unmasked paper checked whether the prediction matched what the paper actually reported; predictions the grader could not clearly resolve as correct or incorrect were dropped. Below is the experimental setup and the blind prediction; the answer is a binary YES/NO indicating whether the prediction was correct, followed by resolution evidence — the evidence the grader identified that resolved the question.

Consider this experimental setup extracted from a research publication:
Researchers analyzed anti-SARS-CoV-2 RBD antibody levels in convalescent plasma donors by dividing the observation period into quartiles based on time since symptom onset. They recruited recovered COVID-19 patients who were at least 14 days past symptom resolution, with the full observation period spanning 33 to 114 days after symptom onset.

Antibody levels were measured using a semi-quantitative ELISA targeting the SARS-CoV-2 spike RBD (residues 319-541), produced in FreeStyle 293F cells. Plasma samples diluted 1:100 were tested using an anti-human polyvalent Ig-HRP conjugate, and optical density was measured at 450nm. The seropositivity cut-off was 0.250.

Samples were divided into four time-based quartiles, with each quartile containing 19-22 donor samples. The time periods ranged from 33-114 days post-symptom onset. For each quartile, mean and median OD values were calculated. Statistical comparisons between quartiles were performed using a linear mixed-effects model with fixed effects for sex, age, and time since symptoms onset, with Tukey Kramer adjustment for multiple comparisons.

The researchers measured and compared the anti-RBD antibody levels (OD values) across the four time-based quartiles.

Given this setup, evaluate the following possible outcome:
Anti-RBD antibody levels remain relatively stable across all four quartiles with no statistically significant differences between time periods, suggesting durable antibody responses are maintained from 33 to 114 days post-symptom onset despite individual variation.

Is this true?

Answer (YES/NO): NO